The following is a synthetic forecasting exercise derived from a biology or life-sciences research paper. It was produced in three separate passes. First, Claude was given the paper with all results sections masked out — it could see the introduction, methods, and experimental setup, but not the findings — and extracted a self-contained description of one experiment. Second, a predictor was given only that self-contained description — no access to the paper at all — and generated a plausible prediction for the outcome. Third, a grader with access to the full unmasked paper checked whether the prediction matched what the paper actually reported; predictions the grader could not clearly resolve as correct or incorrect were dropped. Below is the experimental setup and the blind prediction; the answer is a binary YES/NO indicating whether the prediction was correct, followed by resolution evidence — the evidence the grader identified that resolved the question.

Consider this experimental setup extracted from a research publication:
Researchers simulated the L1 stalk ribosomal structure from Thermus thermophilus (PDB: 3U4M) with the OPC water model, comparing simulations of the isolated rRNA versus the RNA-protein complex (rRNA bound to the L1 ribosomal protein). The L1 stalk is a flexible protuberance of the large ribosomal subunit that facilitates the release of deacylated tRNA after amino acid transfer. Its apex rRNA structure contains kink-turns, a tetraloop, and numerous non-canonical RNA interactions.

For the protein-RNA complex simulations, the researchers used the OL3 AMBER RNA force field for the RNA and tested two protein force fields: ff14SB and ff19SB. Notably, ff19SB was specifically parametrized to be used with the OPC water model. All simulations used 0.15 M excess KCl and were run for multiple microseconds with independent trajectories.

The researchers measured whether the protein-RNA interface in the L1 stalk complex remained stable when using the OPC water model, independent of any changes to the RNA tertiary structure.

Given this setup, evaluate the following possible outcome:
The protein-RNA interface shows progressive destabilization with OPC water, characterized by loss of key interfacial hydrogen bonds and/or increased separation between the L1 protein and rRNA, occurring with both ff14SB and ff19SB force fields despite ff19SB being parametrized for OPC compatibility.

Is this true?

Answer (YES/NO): YES